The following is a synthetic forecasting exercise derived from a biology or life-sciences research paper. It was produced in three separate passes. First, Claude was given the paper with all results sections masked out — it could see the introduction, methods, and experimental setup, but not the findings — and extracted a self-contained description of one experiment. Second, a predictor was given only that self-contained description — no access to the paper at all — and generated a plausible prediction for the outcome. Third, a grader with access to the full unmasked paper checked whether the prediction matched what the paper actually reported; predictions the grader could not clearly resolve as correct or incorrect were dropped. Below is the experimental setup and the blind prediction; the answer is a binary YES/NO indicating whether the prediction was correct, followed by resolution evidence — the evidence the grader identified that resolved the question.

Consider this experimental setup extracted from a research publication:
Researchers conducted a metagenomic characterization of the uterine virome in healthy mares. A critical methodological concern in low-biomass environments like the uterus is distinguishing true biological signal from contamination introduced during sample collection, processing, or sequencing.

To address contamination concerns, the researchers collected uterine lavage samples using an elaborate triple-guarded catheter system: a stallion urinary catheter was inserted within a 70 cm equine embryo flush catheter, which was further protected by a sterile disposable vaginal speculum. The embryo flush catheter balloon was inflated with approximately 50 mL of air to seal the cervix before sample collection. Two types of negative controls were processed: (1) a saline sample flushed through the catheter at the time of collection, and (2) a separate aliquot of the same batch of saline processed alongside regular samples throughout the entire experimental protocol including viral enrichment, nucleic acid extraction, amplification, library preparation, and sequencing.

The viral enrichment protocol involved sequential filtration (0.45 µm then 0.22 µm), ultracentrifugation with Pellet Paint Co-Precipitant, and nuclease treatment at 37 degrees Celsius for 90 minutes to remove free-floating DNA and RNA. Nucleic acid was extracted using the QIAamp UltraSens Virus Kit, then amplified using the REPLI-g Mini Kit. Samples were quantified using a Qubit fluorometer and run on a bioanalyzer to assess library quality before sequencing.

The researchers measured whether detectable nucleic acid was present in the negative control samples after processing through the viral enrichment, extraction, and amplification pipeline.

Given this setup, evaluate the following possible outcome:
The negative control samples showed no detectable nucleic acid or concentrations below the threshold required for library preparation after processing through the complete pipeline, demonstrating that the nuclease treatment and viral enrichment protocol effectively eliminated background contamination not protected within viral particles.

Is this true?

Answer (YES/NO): YES